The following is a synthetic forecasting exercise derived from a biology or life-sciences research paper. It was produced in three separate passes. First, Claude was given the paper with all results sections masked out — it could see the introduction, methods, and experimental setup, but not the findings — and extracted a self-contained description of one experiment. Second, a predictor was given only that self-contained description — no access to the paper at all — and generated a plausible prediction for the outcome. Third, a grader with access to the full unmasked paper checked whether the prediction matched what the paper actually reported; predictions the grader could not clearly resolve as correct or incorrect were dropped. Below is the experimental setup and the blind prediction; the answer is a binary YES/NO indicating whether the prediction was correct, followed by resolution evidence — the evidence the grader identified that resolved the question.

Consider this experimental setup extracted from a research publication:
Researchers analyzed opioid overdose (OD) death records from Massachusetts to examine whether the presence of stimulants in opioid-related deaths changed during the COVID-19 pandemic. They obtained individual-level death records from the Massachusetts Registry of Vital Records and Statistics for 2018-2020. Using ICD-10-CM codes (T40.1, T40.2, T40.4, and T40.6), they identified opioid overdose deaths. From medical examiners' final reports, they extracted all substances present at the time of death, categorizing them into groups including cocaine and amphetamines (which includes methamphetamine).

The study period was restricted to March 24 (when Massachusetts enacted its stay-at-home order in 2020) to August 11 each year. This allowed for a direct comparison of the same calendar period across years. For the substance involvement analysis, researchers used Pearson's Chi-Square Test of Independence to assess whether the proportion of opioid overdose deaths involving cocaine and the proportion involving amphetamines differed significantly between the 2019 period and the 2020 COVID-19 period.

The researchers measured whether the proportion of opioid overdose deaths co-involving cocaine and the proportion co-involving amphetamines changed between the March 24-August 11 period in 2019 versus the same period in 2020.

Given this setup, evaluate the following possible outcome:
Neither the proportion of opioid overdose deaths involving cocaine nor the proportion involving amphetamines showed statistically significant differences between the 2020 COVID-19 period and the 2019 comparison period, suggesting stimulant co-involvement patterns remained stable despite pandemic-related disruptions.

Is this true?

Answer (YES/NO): NO